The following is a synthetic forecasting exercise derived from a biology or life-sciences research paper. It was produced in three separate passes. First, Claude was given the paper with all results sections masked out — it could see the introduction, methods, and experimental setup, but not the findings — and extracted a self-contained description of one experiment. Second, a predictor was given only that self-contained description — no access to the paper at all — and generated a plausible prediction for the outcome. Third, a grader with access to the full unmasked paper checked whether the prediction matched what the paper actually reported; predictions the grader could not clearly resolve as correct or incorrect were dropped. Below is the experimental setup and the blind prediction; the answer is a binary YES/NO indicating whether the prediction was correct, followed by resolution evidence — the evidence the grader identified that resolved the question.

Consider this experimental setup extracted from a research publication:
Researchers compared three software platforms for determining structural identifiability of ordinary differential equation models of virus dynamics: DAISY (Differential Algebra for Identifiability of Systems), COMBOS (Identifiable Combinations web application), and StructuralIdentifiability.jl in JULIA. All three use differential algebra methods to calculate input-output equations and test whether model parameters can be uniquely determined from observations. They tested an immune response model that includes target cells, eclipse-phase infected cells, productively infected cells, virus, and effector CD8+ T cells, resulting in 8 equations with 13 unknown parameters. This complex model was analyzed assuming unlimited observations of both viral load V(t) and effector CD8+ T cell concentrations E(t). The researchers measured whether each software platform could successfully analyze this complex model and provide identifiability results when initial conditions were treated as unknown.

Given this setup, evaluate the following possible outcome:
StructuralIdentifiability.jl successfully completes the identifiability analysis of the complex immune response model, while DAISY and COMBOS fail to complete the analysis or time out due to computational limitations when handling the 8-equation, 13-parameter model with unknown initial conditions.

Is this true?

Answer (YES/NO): NO